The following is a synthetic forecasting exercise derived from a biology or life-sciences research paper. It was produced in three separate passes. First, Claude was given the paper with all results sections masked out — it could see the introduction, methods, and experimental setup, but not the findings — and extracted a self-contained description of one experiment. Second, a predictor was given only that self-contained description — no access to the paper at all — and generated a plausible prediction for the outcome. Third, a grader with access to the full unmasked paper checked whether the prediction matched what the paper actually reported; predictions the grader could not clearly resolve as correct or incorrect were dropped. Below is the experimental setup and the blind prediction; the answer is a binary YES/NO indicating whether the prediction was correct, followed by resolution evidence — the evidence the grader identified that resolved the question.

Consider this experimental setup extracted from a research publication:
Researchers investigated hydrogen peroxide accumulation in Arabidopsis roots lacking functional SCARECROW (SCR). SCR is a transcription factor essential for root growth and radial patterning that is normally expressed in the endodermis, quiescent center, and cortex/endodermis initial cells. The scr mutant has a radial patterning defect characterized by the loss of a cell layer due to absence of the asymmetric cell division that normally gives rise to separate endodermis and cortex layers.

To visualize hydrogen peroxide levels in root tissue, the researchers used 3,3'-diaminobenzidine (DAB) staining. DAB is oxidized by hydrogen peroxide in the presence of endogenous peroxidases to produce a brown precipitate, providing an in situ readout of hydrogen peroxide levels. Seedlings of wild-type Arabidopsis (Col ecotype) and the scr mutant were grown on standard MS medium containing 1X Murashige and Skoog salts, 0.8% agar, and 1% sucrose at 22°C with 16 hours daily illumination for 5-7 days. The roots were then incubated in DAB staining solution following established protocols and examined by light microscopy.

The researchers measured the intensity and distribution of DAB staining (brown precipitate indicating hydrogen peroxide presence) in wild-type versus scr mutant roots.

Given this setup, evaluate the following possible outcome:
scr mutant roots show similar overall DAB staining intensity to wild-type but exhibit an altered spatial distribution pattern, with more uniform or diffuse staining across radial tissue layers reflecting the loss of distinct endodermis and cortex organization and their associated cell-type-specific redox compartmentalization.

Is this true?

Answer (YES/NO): NO